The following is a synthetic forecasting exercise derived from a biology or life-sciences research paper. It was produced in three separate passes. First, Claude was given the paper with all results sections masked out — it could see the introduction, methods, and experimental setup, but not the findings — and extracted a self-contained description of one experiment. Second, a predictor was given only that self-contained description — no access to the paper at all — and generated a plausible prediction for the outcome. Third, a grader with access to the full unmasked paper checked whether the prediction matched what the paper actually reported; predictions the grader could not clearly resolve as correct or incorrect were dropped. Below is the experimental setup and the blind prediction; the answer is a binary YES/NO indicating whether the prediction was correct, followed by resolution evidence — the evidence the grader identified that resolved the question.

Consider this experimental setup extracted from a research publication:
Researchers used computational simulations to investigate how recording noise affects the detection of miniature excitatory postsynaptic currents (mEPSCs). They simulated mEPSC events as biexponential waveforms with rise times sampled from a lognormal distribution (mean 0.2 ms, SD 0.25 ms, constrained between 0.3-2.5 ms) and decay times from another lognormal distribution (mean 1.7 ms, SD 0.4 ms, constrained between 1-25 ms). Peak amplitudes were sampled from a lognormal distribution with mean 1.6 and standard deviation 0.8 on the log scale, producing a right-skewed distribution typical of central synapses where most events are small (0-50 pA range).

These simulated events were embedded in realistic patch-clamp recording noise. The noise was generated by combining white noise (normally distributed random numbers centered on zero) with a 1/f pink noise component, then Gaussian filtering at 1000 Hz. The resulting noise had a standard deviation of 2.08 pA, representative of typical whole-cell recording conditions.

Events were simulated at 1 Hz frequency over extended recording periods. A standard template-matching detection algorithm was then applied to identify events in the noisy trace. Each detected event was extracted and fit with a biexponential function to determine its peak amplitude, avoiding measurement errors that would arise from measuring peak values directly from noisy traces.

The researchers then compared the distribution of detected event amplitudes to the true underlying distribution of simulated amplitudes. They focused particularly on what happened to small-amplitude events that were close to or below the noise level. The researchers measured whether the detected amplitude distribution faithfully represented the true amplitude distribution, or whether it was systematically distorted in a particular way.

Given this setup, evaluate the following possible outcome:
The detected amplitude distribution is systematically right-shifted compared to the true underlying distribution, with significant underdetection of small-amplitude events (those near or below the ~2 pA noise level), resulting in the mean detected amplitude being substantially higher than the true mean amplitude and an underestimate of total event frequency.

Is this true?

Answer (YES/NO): YES